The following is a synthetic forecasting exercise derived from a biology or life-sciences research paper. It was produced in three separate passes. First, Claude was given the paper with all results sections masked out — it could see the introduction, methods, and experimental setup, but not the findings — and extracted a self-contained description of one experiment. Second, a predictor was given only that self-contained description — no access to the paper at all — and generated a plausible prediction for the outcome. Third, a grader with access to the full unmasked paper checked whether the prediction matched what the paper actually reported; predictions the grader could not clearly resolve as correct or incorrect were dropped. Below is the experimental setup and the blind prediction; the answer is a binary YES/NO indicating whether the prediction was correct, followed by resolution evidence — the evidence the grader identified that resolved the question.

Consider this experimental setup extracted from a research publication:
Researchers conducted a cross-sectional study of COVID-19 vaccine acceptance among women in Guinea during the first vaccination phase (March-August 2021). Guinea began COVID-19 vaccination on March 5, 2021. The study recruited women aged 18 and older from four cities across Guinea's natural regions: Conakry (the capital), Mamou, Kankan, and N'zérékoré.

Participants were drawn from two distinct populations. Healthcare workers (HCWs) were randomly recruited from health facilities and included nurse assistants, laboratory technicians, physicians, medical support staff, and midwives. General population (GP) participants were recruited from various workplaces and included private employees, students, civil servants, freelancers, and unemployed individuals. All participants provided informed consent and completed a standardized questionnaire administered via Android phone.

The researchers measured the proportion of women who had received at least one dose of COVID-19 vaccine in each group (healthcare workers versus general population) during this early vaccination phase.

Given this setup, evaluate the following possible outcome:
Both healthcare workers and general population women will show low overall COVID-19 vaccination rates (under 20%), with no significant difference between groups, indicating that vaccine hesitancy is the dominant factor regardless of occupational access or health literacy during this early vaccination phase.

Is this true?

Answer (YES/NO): NO